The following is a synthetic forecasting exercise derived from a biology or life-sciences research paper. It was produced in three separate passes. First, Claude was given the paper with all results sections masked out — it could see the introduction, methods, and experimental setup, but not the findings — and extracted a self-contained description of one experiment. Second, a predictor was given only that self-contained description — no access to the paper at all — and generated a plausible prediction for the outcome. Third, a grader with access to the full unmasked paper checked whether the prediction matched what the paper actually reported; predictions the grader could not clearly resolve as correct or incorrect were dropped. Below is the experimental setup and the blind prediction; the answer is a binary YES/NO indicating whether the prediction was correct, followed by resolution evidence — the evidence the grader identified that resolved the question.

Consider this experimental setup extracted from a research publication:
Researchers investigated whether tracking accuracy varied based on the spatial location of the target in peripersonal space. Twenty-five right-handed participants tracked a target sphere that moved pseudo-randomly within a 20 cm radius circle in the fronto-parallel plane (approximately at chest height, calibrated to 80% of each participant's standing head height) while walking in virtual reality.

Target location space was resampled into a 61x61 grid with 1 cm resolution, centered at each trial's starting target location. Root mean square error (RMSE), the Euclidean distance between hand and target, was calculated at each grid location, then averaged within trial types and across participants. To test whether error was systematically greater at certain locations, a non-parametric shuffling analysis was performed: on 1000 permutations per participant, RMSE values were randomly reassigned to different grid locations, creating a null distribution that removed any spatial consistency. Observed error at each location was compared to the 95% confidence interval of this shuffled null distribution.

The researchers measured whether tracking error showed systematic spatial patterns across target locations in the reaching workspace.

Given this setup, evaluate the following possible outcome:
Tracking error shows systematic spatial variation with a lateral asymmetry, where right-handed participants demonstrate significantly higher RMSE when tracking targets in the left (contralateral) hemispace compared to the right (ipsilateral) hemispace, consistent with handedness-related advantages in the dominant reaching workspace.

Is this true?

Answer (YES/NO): YES